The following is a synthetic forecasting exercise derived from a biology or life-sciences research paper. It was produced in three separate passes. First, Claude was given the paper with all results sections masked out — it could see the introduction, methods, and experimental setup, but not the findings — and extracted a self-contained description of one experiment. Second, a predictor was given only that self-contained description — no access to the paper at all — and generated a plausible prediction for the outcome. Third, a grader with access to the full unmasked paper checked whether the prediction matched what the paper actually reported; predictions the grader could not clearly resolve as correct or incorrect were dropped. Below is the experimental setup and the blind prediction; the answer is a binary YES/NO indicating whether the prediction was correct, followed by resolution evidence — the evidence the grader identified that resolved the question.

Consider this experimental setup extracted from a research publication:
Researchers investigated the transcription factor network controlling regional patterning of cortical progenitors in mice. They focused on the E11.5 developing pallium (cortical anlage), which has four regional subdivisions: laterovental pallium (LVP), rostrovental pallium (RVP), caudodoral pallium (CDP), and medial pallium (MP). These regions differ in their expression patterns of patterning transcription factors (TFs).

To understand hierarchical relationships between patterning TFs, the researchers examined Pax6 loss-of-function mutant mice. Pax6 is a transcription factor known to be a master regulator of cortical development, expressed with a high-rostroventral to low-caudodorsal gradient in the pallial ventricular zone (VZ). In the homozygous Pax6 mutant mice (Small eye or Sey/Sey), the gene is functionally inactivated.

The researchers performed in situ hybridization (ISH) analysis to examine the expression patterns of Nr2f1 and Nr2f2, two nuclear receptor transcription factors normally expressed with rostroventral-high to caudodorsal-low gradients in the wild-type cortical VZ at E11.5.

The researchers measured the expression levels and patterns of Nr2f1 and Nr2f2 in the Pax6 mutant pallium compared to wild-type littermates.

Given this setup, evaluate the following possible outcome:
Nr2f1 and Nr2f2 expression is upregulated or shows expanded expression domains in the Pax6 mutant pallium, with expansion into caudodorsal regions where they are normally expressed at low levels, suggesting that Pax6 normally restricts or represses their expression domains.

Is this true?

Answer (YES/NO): NO